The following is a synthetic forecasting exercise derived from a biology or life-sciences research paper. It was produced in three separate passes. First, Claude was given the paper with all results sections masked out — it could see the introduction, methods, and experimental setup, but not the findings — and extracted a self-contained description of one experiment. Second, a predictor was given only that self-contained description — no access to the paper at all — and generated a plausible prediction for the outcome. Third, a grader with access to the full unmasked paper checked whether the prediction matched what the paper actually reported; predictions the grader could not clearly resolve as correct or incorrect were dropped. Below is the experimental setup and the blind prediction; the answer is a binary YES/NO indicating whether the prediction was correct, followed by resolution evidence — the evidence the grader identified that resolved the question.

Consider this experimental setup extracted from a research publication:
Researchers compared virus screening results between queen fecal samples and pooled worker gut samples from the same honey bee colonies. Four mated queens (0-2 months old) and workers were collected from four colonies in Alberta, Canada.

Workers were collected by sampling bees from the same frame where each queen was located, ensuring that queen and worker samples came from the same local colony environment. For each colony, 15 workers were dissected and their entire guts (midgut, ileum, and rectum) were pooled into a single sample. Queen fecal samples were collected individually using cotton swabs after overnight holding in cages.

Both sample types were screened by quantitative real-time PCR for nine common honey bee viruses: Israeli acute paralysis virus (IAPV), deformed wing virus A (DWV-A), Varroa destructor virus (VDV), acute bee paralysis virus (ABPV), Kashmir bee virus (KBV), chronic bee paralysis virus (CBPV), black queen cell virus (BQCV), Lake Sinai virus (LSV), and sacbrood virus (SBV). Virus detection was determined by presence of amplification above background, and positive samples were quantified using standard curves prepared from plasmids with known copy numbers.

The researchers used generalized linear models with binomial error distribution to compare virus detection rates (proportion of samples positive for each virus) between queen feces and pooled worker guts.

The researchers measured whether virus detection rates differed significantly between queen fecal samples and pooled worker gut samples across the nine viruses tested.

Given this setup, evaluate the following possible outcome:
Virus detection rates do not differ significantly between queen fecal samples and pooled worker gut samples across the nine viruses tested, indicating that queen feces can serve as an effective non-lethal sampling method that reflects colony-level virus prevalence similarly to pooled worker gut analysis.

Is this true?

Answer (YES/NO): YES